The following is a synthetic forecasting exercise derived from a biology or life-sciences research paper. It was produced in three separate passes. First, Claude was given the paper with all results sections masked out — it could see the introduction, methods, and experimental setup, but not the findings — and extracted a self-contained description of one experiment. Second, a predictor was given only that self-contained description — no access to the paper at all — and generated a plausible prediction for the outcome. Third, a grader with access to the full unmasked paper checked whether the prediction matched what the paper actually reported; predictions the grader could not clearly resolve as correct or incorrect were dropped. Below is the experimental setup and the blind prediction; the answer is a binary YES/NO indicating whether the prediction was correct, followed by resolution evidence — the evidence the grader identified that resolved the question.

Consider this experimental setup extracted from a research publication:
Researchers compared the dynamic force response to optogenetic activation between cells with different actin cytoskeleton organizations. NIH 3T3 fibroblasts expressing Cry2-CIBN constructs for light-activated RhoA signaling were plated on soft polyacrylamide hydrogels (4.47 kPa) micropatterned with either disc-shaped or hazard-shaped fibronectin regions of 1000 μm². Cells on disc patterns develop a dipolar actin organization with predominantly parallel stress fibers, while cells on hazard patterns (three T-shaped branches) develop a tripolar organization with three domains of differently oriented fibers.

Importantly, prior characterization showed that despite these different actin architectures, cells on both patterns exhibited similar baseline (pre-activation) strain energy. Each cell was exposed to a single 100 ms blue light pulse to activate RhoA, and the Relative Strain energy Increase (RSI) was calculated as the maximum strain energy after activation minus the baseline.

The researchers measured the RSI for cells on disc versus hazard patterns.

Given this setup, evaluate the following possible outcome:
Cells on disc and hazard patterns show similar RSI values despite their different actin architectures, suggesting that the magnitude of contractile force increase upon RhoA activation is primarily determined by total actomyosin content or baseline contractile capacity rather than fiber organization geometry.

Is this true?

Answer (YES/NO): NO